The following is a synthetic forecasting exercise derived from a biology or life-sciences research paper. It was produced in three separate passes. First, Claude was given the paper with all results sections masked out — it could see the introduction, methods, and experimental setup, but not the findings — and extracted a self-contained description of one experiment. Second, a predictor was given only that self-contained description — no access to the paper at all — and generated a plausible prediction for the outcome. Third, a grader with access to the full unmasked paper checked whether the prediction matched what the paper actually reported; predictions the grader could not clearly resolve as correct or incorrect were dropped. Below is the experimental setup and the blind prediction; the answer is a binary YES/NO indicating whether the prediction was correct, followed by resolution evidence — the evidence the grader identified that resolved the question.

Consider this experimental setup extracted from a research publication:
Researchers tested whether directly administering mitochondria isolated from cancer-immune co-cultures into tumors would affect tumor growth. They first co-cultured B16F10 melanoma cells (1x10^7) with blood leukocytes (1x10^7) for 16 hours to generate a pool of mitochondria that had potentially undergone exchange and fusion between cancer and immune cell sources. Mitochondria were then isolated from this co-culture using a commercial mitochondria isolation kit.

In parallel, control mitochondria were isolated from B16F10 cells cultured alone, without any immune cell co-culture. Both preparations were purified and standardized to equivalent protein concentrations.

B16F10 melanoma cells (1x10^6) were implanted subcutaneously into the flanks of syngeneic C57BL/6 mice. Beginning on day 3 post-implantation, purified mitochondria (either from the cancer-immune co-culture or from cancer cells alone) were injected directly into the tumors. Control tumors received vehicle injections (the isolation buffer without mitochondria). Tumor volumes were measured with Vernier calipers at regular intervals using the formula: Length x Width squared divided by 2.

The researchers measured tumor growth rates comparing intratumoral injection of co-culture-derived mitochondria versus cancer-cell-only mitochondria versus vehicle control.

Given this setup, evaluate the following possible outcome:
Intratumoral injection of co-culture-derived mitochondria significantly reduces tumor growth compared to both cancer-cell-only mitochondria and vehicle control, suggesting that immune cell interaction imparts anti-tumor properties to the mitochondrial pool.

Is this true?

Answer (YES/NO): NO